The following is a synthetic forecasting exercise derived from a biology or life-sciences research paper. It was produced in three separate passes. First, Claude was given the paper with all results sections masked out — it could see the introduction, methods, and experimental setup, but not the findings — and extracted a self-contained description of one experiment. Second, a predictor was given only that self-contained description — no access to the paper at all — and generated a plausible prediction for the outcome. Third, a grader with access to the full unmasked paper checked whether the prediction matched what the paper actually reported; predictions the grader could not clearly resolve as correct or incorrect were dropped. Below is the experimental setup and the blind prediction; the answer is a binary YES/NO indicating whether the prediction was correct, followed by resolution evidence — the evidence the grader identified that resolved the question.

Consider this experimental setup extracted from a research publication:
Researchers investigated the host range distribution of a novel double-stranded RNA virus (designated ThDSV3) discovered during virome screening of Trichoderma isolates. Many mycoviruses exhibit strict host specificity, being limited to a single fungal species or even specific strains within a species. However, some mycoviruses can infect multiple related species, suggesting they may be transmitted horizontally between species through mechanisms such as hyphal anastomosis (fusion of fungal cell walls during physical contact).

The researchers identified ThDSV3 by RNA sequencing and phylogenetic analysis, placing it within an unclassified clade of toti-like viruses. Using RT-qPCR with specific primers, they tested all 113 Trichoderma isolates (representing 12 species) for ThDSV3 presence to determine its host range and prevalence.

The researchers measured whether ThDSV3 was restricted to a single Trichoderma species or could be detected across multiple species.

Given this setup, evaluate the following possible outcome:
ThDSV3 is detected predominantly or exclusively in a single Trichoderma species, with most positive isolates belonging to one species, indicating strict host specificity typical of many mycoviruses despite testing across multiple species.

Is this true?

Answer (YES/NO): NO